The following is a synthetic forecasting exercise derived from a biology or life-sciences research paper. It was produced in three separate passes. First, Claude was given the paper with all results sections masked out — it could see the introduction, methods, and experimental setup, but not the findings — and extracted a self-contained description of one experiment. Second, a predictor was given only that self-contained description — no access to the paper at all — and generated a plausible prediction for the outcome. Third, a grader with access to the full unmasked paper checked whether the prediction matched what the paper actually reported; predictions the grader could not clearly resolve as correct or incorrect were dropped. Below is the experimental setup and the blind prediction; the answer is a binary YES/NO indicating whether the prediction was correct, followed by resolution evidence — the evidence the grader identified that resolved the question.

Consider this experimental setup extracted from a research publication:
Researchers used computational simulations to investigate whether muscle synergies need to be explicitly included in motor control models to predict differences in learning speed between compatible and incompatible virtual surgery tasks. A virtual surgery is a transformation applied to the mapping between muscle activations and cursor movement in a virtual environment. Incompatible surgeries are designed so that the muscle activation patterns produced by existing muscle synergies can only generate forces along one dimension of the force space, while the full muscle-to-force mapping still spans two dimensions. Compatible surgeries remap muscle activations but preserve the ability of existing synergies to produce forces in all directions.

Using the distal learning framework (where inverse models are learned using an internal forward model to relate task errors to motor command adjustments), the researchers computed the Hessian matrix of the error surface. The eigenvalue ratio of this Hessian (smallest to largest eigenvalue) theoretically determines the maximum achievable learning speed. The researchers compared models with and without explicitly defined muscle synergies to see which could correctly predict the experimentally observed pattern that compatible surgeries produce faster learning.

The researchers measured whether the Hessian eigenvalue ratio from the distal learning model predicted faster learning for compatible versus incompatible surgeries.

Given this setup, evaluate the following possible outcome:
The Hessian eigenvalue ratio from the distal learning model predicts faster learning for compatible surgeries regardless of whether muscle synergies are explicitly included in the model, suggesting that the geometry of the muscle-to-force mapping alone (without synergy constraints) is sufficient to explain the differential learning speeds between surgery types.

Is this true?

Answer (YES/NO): NO